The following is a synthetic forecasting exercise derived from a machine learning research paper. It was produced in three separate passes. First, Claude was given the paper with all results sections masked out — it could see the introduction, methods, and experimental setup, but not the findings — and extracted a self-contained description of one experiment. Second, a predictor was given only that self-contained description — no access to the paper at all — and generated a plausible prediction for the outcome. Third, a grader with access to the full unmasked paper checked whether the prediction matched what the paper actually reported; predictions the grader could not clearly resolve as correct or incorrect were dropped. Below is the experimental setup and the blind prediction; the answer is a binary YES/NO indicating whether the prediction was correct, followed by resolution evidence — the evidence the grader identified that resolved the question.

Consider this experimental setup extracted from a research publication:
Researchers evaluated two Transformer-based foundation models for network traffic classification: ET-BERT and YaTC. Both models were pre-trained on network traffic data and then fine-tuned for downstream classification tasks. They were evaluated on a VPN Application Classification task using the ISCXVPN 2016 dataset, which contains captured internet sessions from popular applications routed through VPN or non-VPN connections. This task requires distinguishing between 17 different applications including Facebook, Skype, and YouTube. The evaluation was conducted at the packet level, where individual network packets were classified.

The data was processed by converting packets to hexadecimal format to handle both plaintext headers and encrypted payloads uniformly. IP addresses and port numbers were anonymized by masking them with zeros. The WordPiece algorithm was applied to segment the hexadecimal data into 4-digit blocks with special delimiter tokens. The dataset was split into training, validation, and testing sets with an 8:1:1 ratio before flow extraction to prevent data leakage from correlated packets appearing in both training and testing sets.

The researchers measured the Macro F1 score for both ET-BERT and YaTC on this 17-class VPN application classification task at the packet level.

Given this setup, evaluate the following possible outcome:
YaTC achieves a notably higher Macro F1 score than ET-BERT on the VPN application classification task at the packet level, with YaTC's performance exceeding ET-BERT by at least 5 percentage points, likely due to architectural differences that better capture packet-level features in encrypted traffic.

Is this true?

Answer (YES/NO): YES